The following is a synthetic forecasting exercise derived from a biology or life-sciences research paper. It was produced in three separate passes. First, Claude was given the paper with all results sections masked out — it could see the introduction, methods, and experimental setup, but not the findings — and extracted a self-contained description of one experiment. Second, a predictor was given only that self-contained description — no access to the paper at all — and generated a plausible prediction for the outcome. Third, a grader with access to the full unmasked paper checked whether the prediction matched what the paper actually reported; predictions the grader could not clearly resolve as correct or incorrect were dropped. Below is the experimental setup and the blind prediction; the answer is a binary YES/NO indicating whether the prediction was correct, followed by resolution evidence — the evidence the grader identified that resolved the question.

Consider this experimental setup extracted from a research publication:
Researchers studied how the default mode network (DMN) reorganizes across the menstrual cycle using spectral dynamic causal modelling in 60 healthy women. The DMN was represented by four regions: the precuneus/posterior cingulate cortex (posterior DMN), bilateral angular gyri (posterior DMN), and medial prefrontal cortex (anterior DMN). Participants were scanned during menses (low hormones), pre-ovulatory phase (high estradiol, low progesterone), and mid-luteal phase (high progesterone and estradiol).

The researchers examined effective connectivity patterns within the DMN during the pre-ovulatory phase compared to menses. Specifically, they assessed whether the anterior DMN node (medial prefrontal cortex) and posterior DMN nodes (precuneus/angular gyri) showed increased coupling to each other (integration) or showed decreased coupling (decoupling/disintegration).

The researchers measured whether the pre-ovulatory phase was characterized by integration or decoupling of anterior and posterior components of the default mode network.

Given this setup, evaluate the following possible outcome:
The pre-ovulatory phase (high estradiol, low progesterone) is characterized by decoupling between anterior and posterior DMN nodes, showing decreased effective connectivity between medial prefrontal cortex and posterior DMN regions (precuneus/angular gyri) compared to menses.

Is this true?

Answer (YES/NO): YES